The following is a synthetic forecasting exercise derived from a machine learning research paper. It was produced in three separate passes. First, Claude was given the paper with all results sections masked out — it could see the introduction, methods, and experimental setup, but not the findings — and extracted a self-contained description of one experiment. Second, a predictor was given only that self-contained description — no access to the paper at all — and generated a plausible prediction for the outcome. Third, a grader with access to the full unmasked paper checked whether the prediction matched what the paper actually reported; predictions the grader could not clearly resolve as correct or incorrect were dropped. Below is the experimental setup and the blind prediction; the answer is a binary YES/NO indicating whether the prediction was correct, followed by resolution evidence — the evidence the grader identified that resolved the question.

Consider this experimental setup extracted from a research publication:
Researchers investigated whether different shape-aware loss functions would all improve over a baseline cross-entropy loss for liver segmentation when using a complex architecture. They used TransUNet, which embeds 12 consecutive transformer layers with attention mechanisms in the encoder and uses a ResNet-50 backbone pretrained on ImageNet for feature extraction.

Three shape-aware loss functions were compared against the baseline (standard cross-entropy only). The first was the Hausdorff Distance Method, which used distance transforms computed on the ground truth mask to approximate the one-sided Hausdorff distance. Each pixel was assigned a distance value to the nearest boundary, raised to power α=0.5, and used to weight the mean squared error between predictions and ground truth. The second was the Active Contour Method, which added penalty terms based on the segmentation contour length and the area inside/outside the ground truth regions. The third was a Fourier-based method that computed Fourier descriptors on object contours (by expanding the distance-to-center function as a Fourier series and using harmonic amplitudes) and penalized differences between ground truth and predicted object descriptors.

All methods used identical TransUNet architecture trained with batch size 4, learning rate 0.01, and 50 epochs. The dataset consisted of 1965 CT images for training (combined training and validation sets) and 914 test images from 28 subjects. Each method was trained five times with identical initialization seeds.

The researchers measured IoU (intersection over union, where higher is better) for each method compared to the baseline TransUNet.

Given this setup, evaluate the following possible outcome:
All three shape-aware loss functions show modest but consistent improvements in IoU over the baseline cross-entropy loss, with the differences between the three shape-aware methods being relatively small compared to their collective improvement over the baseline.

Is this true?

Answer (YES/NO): NO